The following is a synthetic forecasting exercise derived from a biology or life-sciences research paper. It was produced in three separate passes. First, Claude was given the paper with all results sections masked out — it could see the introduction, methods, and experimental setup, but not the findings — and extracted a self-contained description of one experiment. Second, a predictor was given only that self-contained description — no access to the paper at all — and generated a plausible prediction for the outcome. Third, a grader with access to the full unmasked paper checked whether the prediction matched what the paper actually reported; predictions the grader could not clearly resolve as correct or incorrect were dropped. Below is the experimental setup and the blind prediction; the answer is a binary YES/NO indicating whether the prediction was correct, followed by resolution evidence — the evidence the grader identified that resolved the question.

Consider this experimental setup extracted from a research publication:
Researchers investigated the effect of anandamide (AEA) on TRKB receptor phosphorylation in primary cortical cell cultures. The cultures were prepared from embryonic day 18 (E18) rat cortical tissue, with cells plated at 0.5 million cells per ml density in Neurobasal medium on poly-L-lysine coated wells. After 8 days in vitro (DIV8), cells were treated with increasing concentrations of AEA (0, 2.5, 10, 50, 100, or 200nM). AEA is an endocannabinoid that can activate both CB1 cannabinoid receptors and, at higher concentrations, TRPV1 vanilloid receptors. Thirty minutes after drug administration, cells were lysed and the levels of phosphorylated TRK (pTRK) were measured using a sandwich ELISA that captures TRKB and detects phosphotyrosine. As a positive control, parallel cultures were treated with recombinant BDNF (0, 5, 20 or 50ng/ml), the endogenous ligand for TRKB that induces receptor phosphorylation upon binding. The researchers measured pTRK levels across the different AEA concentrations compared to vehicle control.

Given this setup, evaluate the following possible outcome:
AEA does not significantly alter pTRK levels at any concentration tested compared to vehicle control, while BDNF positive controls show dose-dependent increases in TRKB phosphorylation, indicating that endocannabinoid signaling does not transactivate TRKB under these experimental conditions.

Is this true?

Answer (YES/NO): NO